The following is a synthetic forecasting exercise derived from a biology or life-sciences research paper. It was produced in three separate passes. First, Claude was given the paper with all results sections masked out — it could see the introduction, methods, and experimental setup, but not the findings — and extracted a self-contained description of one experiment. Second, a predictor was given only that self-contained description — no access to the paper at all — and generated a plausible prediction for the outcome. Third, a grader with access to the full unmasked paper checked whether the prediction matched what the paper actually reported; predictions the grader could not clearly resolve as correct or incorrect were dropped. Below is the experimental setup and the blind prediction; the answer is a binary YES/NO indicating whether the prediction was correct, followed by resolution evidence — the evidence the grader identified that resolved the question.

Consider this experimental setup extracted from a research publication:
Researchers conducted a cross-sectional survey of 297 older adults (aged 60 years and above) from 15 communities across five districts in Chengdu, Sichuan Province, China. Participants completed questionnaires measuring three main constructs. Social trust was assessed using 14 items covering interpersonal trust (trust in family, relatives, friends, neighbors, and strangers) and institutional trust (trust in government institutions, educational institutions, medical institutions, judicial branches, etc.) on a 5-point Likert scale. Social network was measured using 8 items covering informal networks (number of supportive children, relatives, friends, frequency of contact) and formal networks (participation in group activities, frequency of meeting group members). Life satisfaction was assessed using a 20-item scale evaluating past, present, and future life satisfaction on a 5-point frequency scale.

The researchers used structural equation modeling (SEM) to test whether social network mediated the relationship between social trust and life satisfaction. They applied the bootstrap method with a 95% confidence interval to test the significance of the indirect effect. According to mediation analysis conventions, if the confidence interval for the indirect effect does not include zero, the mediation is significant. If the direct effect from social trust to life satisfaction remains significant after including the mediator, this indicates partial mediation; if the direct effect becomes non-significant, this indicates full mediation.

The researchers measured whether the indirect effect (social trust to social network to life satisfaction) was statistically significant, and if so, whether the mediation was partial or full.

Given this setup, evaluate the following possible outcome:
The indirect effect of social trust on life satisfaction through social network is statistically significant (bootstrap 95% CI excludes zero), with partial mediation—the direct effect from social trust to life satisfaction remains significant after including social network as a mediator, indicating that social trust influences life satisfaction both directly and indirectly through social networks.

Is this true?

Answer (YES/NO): YES